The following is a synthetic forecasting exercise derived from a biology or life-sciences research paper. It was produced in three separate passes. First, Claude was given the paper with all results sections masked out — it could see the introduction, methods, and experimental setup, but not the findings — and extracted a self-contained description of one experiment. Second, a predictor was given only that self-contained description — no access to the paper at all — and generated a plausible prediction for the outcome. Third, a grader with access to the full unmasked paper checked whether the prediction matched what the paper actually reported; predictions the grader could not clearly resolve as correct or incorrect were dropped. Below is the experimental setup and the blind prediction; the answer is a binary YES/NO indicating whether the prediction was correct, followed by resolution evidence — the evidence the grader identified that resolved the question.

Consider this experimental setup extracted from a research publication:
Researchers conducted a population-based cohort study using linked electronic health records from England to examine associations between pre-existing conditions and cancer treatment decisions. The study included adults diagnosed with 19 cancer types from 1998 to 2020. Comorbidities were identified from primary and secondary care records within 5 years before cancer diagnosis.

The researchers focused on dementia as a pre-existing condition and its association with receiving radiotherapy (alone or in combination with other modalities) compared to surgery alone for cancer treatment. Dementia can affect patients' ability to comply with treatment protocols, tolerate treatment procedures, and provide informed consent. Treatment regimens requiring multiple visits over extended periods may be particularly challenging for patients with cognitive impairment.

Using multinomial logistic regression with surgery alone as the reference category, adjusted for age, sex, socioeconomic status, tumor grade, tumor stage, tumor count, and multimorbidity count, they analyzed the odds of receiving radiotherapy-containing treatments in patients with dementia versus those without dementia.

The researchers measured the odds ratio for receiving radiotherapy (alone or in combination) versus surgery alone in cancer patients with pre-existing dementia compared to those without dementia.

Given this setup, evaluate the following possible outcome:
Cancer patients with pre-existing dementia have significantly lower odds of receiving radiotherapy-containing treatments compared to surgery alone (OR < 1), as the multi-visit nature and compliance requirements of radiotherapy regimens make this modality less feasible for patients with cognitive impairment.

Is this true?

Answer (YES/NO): YES